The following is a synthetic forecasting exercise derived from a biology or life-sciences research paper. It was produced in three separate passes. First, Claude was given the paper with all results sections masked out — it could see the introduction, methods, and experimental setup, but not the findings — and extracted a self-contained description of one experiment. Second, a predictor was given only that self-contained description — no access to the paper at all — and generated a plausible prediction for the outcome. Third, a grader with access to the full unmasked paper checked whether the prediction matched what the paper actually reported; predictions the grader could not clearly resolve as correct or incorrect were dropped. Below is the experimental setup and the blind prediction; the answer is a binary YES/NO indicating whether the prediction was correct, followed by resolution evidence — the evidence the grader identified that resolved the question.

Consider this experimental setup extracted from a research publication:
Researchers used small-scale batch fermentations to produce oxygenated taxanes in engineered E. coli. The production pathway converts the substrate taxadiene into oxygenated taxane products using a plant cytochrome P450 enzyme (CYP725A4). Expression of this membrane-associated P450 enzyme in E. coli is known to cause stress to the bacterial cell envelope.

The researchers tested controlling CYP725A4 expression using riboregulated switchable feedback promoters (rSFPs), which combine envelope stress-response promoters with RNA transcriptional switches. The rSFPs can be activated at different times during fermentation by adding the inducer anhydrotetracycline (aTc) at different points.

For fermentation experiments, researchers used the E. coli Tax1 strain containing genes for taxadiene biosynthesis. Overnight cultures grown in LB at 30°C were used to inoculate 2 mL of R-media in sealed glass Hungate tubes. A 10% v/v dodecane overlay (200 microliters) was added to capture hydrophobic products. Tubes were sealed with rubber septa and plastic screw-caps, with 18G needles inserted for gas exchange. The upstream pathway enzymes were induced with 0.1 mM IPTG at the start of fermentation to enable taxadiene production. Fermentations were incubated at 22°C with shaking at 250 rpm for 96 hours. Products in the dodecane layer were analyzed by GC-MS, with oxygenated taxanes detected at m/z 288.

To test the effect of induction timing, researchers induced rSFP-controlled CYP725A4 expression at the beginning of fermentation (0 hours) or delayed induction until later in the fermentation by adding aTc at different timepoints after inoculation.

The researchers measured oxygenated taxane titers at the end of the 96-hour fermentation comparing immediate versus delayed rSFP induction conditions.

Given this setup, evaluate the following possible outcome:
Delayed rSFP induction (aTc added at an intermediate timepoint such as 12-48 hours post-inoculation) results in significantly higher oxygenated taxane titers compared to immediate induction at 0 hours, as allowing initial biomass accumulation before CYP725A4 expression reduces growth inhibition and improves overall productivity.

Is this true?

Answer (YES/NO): YES